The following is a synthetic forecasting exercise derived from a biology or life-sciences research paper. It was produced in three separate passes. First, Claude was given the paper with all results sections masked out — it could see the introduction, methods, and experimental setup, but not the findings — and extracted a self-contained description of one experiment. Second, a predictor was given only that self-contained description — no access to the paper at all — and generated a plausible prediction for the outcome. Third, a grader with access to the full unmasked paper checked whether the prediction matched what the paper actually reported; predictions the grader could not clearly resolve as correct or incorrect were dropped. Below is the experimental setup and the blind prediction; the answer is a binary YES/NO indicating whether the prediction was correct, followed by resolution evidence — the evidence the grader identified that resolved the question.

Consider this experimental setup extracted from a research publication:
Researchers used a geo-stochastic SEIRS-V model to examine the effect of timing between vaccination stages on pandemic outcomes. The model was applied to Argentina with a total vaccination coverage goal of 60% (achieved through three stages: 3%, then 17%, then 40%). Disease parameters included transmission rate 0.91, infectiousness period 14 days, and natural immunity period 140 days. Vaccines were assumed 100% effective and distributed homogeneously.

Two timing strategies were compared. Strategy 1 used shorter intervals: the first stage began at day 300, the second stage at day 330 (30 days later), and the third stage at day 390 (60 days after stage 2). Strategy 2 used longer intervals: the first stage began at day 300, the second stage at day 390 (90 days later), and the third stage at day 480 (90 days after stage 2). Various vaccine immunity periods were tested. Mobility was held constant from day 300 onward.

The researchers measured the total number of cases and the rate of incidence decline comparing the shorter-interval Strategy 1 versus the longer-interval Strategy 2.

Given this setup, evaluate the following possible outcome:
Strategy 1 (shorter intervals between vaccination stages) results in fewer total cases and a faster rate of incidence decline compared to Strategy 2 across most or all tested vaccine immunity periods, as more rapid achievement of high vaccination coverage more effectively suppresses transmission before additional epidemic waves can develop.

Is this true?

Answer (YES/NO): YES